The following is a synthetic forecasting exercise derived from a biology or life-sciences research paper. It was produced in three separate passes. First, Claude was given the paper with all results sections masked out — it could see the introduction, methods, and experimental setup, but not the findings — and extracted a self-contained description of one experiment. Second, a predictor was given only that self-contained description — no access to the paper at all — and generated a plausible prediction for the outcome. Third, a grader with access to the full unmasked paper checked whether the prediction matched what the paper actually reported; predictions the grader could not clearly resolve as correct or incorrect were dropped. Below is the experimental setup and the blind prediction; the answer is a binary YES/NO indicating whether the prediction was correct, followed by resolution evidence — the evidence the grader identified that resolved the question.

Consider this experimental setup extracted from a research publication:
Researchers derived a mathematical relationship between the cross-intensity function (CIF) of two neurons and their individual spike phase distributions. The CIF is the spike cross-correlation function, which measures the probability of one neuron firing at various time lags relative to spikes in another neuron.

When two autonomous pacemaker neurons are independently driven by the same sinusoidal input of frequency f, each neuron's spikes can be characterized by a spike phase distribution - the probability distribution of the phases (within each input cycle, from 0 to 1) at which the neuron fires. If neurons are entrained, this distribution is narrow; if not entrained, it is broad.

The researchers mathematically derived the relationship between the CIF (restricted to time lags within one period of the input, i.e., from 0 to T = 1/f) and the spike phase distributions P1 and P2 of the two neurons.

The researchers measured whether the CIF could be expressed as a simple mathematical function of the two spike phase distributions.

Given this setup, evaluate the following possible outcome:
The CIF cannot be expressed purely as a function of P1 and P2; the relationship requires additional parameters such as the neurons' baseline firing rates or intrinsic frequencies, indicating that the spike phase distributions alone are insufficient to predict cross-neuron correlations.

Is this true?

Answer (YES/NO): NO